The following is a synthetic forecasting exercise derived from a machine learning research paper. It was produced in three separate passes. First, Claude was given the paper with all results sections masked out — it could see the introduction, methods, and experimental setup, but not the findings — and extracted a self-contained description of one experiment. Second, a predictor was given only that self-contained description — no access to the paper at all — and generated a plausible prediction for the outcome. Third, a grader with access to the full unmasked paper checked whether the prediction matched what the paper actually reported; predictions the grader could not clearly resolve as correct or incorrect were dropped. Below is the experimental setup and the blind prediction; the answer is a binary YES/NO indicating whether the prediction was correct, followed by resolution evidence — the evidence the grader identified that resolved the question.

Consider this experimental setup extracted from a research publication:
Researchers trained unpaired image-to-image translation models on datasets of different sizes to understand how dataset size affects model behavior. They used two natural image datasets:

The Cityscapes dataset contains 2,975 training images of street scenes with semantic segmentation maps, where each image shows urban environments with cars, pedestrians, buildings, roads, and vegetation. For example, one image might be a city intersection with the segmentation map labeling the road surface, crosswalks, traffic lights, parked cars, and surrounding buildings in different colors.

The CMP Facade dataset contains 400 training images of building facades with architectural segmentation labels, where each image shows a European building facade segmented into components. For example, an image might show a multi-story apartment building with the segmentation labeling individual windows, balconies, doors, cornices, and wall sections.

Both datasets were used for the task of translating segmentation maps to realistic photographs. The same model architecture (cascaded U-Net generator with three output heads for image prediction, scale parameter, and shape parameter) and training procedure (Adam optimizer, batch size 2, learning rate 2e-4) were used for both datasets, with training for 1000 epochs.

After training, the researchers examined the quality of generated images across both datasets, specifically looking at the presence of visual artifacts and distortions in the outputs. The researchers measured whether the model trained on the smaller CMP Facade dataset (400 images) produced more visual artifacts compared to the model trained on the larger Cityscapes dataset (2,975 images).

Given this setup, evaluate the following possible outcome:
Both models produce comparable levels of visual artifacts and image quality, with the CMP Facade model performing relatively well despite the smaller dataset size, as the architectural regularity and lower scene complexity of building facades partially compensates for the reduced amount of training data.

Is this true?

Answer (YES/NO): NO